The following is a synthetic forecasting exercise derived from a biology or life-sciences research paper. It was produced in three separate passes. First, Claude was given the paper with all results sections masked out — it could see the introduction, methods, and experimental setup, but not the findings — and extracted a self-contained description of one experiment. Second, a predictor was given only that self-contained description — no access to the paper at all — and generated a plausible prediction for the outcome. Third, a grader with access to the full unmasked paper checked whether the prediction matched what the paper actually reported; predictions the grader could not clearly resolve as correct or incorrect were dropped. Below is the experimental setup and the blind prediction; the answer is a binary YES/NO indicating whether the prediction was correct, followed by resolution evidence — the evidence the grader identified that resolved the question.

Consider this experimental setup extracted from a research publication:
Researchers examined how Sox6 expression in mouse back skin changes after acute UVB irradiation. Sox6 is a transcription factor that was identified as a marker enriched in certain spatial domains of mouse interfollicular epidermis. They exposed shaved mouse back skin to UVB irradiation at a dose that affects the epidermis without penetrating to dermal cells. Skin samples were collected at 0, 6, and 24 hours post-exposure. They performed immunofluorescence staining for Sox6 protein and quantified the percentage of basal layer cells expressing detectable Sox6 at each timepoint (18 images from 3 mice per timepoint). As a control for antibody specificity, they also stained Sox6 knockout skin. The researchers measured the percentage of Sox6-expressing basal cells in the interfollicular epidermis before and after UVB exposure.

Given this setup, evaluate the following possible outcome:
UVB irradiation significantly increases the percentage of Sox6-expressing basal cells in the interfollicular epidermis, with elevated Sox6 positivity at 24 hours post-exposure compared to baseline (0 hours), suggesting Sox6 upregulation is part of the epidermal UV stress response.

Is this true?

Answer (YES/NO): NO